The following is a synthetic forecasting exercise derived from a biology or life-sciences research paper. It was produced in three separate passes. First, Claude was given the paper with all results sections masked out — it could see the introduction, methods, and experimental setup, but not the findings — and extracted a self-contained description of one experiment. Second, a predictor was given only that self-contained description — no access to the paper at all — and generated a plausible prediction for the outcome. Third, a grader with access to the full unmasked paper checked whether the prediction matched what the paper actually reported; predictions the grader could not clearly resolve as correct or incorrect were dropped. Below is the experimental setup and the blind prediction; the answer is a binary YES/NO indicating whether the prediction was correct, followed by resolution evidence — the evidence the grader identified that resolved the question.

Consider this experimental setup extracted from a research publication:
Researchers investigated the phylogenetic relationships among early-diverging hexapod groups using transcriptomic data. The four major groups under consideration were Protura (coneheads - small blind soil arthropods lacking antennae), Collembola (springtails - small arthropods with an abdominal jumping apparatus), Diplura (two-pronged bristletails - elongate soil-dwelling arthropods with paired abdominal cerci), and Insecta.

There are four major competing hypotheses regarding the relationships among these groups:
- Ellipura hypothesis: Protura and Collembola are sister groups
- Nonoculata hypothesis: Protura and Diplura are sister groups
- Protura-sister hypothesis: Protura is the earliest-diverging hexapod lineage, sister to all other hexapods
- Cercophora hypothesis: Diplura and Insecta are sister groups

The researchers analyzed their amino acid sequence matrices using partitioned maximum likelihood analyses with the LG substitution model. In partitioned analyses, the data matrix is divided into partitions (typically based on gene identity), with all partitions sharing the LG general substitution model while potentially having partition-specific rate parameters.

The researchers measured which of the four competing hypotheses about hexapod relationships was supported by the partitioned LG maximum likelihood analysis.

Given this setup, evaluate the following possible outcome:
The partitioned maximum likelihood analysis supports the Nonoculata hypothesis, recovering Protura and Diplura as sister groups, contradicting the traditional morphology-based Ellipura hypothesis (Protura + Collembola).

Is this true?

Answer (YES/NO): NO